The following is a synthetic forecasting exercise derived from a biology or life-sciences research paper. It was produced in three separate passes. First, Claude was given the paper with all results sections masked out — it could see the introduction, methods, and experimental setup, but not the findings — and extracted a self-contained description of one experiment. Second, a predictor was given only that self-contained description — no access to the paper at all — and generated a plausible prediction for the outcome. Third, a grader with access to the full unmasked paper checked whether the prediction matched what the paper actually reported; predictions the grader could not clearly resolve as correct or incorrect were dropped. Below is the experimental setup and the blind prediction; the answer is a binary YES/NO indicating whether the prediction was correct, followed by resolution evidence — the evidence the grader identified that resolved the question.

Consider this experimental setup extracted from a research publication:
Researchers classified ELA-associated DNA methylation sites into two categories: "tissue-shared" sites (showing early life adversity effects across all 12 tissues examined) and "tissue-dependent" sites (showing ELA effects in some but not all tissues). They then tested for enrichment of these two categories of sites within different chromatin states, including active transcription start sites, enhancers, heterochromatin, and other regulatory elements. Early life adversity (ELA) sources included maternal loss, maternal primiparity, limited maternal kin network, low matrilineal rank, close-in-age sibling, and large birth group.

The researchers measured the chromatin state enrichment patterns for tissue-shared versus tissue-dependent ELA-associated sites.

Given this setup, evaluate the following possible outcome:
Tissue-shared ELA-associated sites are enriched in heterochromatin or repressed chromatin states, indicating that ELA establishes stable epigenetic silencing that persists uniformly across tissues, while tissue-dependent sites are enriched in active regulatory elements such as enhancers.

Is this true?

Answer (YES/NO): YES